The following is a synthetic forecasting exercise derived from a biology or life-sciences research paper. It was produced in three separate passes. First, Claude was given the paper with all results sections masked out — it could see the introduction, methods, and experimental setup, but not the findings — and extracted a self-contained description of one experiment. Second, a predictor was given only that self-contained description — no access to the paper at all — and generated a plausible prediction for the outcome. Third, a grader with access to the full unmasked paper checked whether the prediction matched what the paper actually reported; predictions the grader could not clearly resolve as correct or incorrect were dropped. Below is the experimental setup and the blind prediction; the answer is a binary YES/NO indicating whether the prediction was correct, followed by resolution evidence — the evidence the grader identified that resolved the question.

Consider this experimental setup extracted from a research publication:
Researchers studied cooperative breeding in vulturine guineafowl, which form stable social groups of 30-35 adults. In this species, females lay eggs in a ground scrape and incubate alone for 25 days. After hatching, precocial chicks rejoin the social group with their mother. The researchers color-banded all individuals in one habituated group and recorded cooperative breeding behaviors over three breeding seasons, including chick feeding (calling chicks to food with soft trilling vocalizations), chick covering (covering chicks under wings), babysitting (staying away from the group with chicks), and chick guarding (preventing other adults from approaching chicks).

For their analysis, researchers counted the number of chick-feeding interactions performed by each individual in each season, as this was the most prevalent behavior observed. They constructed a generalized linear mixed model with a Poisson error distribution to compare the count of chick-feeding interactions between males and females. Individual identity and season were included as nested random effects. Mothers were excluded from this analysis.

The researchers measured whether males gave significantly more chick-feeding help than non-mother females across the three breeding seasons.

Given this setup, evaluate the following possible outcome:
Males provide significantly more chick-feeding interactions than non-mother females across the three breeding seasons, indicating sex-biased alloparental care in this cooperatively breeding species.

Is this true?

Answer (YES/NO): YES